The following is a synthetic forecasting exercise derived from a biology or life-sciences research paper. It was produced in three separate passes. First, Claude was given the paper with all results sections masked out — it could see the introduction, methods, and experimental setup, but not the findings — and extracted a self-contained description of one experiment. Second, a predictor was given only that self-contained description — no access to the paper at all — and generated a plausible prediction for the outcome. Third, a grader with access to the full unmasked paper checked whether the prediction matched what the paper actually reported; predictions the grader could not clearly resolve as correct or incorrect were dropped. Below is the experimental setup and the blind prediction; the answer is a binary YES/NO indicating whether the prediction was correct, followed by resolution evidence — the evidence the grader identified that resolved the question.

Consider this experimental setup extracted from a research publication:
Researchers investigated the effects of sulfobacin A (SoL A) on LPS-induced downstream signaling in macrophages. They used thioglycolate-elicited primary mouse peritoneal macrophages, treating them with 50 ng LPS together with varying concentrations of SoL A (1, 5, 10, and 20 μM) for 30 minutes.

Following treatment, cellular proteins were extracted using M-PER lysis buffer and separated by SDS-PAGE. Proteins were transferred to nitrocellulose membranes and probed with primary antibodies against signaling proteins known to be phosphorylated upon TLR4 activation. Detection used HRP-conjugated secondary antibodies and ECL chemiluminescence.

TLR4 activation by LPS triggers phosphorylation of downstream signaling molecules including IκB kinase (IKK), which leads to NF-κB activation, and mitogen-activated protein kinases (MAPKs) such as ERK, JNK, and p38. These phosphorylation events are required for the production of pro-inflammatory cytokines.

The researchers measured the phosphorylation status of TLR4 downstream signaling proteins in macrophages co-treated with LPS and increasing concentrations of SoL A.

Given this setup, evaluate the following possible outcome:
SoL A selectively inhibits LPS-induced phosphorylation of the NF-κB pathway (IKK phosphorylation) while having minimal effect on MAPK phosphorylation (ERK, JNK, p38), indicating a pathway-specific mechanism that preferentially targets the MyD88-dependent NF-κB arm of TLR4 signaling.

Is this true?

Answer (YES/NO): NO